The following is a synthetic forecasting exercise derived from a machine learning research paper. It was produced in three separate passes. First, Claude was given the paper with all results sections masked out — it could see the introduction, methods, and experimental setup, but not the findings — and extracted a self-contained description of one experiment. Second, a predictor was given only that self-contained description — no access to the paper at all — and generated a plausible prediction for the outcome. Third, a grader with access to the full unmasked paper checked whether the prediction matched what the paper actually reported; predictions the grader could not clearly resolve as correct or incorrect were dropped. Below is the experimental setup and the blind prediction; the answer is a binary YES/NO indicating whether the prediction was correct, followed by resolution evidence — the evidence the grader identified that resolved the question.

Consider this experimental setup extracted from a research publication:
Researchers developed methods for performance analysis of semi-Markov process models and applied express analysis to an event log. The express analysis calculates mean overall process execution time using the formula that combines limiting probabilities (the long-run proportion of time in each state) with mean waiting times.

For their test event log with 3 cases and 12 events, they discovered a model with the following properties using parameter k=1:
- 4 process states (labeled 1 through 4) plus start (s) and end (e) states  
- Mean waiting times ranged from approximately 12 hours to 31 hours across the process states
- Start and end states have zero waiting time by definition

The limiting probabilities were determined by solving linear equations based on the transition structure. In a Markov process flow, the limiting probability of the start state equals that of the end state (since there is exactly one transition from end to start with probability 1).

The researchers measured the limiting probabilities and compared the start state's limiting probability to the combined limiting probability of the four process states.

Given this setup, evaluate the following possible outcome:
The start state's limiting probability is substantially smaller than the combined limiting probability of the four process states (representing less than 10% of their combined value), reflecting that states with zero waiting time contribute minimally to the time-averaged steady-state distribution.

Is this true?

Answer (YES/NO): NO